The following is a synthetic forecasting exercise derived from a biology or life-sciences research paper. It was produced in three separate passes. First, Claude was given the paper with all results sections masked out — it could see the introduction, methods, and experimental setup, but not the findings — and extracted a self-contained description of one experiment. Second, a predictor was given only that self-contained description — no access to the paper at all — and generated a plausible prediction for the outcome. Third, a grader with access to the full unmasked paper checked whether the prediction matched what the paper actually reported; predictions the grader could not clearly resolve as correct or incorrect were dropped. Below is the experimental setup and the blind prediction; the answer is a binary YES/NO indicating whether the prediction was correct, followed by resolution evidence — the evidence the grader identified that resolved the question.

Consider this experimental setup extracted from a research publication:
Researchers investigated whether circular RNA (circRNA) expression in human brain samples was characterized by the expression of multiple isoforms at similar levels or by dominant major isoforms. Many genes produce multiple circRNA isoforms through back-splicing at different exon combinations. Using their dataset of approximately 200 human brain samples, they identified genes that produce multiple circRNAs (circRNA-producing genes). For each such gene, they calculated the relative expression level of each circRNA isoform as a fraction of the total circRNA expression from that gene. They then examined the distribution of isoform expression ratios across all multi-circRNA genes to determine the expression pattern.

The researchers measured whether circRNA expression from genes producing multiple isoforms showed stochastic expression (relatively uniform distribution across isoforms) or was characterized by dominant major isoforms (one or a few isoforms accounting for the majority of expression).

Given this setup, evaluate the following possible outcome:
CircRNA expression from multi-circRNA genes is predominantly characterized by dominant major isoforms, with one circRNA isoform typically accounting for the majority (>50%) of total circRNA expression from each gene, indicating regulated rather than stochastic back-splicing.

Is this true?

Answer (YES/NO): YES